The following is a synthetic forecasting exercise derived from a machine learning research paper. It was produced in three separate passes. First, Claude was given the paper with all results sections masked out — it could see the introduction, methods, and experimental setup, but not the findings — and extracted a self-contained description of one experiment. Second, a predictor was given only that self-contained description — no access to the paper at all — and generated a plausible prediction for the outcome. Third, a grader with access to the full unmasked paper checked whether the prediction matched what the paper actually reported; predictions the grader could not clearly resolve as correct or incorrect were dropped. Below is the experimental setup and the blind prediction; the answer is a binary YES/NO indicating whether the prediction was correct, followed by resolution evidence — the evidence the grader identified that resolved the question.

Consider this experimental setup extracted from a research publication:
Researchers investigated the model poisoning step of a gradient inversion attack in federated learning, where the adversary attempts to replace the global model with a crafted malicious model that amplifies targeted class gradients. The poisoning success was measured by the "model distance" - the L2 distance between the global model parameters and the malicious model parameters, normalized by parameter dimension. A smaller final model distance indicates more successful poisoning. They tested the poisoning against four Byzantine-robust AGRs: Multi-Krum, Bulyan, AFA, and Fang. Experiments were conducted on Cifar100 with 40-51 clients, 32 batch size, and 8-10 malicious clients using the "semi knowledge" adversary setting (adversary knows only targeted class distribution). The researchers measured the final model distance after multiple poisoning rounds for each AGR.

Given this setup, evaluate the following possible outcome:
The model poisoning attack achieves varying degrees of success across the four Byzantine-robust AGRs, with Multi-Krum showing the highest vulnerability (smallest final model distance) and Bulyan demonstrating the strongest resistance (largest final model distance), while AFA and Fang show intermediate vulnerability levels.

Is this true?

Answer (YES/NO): NO